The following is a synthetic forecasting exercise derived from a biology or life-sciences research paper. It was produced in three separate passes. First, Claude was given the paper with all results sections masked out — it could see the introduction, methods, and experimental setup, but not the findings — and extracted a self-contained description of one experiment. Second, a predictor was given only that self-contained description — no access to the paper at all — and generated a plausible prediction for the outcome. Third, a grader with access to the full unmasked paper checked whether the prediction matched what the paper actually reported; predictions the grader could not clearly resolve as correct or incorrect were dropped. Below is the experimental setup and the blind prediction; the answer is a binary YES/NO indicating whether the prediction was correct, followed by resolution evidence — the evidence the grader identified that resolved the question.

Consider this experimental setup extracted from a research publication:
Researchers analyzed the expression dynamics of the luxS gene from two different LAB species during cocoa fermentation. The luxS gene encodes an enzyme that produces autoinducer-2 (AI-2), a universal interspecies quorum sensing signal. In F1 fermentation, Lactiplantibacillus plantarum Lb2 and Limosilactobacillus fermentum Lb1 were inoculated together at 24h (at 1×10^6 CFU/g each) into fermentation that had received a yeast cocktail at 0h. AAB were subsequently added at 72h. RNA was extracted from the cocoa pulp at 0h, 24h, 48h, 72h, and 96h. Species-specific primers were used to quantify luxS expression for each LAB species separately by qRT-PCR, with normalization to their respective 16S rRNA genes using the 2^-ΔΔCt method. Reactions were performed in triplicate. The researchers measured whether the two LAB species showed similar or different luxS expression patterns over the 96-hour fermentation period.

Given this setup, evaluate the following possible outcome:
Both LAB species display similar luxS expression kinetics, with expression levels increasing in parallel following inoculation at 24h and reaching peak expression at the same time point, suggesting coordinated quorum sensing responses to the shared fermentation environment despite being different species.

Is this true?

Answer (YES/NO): NO